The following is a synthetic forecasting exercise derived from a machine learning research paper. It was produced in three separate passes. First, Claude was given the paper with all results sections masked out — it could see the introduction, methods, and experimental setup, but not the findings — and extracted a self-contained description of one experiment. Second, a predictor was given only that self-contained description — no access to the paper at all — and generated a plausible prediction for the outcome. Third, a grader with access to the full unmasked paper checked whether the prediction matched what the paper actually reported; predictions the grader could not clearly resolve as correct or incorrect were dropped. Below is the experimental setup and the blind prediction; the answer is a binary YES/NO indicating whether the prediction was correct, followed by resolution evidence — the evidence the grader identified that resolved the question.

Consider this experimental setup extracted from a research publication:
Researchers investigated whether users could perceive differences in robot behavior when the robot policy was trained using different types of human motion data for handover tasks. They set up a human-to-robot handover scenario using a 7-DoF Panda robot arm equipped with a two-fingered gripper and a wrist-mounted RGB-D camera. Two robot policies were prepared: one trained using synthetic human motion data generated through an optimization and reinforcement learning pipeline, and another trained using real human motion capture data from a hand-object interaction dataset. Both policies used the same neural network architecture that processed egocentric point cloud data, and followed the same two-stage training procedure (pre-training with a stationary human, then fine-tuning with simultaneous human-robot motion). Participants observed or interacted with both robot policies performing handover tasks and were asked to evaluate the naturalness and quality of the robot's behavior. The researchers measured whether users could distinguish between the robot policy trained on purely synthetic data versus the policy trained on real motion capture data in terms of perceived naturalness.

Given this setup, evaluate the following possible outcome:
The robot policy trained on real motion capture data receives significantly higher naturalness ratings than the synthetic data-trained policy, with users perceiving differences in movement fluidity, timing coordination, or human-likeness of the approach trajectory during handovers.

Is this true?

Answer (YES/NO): NO